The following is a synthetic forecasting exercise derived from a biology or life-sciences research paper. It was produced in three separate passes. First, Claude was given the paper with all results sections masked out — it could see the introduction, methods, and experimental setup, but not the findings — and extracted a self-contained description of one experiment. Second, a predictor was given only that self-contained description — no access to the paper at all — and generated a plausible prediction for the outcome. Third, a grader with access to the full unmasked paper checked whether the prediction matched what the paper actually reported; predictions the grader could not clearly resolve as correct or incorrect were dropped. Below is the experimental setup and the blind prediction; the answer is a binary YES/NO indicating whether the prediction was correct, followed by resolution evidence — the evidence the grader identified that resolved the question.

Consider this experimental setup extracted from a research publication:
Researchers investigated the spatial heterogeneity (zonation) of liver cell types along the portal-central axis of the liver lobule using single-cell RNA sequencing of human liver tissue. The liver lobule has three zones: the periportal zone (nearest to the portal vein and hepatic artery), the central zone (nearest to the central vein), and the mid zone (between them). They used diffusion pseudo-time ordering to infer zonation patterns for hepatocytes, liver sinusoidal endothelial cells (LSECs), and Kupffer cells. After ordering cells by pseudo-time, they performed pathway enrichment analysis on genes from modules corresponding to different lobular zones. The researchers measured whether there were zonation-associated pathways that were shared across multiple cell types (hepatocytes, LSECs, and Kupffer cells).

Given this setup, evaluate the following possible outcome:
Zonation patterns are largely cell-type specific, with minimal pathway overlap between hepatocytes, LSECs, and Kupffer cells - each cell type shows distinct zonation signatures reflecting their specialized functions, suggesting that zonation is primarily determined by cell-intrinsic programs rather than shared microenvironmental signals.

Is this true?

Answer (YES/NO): NO